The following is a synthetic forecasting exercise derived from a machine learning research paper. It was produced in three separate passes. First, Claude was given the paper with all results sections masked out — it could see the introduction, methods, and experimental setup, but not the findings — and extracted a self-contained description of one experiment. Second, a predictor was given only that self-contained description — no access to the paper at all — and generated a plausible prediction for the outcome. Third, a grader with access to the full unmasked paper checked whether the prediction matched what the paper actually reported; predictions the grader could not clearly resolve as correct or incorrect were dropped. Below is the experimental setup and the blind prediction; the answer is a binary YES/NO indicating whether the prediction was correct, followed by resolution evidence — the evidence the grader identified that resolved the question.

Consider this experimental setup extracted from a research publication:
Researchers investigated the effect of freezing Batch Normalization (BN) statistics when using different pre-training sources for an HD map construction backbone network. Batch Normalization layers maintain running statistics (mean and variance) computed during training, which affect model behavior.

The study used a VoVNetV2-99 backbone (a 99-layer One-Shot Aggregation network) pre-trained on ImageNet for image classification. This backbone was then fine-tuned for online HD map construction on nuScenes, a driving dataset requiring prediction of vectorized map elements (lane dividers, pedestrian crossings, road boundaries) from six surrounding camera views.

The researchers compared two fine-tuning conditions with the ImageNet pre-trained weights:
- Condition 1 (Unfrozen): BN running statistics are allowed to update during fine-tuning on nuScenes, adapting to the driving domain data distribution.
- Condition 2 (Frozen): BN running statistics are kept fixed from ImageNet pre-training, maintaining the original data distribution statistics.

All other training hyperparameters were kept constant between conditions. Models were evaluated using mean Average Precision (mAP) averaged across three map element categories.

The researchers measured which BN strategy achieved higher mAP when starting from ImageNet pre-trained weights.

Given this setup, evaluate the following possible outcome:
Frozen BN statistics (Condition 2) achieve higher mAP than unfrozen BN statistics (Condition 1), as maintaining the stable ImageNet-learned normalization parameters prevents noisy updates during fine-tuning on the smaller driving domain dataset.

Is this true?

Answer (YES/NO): NO